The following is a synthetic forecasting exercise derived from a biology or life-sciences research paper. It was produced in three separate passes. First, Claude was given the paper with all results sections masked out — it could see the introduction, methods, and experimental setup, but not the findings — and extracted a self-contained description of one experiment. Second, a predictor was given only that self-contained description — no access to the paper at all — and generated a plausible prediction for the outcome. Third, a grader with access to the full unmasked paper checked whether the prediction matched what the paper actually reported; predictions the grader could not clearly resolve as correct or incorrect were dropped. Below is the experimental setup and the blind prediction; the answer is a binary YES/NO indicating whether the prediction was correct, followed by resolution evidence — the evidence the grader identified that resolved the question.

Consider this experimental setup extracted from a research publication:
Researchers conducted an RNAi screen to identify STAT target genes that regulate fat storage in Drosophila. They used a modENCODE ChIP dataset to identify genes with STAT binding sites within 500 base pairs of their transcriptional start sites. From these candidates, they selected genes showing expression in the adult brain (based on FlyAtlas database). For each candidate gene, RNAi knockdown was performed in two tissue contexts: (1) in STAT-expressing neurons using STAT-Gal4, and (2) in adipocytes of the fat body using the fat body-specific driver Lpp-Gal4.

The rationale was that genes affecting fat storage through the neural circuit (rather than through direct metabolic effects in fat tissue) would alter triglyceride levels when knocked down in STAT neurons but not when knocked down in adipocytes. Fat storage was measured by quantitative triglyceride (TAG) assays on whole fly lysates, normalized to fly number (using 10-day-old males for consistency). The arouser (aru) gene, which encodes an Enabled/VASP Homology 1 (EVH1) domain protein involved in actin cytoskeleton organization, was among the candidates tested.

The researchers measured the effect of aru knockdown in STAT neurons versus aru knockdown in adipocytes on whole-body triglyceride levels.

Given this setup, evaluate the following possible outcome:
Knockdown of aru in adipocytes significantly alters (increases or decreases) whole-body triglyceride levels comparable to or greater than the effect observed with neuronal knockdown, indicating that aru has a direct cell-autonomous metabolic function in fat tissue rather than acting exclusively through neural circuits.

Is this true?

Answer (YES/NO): NO